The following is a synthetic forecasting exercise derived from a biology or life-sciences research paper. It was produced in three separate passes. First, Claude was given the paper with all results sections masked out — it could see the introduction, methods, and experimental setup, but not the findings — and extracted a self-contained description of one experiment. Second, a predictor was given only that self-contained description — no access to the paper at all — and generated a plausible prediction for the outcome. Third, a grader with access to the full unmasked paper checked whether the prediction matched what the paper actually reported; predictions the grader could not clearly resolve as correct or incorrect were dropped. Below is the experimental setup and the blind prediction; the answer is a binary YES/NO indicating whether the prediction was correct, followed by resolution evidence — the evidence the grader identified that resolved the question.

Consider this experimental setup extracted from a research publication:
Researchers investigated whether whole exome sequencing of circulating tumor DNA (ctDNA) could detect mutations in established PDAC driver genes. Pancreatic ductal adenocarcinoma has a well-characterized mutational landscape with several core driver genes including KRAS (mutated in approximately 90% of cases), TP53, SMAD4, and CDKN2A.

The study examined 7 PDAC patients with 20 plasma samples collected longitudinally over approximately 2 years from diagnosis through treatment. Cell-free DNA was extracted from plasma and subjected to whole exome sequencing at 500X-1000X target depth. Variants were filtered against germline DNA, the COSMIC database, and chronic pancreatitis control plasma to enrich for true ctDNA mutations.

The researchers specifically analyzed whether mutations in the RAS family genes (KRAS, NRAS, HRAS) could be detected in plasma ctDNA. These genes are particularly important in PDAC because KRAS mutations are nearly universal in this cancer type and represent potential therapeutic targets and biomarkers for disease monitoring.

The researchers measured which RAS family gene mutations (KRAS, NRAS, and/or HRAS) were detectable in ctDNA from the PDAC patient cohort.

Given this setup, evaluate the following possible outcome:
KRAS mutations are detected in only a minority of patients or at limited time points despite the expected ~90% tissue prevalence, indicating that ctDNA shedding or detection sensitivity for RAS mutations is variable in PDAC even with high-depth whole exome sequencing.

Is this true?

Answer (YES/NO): YES